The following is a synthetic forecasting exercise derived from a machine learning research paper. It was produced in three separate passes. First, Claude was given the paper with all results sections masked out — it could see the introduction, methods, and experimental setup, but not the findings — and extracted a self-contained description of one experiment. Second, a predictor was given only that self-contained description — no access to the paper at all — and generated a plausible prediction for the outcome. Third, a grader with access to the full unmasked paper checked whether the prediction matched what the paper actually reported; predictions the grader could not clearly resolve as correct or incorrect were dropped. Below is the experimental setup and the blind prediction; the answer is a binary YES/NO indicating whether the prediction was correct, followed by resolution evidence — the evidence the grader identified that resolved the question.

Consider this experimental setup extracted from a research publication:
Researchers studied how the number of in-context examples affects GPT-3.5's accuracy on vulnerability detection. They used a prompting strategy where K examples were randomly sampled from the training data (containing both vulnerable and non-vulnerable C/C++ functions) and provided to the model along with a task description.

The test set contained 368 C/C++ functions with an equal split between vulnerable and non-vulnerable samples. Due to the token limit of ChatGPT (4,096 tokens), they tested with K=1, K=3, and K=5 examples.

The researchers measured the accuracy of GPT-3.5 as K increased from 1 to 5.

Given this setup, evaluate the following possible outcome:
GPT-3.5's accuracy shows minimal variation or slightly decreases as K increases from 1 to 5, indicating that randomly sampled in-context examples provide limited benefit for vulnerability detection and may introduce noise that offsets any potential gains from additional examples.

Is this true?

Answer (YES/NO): NO